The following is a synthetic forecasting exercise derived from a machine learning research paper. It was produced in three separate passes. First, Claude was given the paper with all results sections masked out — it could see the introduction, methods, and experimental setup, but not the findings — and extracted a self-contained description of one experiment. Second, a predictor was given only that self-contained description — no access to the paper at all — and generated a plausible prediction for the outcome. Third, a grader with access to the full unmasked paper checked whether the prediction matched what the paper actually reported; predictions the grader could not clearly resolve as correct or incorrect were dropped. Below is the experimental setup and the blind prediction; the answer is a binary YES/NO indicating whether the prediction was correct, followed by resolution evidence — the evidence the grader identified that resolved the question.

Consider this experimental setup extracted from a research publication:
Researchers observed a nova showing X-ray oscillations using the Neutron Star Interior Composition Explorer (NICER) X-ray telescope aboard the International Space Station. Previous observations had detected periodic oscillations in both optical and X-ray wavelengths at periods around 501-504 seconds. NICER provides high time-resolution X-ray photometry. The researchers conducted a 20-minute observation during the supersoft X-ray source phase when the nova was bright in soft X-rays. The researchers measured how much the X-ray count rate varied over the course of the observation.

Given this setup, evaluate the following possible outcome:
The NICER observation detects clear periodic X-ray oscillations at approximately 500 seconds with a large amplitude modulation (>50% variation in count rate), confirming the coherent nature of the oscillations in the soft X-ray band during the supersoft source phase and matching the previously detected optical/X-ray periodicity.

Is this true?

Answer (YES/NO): YES